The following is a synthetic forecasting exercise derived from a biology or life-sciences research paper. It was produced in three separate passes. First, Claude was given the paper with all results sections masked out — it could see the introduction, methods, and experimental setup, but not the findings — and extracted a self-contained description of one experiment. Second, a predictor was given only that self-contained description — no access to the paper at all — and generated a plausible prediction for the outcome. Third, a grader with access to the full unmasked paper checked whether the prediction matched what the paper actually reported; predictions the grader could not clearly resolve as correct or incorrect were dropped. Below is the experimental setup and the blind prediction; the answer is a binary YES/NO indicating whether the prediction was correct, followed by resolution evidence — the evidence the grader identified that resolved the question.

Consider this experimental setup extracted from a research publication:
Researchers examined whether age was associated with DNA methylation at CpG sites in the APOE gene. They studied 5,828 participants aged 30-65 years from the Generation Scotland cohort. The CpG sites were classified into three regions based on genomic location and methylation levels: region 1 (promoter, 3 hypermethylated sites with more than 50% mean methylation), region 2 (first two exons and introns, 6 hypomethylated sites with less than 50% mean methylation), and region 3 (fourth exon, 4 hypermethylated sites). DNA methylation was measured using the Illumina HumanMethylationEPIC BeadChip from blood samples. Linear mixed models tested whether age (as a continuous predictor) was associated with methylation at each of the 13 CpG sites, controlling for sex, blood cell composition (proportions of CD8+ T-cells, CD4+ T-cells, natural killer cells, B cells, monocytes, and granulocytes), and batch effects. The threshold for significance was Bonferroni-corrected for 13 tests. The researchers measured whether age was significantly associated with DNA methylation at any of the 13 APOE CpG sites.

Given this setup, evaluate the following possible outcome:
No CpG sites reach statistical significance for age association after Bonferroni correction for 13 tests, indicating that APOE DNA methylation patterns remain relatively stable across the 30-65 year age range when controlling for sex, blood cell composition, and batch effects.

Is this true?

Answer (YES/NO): NO